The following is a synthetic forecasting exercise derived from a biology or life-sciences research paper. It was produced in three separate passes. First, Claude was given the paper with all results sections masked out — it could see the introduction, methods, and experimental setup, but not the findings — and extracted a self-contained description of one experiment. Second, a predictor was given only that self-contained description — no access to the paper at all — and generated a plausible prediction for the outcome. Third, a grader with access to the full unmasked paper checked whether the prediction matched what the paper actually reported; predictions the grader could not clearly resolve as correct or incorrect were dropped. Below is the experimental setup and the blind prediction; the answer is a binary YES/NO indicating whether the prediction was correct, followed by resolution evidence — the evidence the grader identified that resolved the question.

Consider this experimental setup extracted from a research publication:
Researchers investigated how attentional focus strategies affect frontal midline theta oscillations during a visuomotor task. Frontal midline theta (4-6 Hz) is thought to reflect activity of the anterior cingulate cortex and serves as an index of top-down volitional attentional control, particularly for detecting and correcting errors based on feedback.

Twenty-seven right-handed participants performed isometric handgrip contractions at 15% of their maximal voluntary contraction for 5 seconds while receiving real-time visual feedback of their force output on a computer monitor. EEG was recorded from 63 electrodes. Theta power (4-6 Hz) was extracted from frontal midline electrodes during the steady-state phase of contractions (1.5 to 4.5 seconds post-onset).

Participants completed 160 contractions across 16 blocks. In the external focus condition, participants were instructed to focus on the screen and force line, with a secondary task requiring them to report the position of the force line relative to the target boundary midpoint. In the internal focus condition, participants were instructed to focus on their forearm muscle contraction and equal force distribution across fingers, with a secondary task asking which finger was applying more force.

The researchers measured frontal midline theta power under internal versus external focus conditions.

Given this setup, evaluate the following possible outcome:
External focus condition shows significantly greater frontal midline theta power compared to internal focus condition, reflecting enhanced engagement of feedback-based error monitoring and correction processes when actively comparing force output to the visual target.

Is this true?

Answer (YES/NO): YES